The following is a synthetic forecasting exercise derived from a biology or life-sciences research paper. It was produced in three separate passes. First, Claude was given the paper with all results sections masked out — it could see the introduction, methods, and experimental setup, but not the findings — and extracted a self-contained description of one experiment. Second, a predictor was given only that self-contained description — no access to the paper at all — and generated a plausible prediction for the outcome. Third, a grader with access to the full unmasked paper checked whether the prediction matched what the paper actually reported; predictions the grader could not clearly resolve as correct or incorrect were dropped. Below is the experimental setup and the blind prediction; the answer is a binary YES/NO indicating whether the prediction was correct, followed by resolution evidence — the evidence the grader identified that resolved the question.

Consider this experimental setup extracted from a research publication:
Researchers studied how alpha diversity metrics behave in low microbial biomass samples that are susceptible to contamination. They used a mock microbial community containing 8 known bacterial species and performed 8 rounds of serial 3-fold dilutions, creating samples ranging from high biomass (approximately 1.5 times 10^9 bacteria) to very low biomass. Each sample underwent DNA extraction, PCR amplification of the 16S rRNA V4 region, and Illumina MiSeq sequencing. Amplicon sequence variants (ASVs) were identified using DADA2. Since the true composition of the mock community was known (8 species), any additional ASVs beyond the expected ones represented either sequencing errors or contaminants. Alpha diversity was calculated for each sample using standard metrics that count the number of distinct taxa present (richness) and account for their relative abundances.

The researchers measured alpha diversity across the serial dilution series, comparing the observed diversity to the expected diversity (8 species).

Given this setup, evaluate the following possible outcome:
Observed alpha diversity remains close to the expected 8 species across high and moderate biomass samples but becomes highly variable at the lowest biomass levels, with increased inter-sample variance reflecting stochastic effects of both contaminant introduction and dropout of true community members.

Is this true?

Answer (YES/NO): NO